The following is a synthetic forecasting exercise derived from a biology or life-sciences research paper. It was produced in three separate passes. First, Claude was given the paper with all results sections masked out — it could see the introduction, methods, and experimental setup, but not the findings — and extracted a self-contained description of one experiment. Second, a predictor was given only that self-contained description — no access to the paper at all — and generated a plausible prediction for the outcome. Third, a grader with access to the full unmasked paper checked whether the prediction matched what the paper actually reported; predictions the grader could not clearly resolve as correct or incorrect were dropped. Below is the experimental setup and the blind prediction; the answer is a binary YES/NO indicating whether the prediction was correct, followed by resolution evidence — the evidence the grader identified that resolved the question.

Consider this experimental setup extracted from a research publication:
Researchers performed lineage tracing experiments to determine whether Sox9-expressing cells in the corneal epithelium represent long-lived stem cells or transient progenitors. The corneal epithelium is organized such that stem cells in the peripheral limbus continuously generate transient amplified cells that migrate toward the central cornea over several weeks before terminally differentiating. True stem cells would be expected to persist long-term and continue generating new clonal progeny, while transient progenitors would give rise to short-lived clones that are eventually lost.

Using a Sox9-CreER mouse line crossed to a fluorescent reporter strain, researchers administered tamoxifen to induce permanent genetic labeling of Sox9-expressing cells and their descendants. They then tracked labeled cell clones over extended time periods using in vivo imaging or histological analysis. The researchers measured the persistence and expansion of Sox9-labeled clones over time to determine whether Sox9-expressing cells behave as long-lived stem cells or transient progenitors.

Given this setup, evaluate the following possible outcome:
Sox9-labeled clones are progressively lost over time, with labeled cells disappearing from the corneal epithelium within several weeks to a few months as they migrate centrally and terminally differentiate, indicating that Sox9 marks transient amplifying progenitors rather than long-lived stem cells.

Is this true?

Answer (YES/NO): NO